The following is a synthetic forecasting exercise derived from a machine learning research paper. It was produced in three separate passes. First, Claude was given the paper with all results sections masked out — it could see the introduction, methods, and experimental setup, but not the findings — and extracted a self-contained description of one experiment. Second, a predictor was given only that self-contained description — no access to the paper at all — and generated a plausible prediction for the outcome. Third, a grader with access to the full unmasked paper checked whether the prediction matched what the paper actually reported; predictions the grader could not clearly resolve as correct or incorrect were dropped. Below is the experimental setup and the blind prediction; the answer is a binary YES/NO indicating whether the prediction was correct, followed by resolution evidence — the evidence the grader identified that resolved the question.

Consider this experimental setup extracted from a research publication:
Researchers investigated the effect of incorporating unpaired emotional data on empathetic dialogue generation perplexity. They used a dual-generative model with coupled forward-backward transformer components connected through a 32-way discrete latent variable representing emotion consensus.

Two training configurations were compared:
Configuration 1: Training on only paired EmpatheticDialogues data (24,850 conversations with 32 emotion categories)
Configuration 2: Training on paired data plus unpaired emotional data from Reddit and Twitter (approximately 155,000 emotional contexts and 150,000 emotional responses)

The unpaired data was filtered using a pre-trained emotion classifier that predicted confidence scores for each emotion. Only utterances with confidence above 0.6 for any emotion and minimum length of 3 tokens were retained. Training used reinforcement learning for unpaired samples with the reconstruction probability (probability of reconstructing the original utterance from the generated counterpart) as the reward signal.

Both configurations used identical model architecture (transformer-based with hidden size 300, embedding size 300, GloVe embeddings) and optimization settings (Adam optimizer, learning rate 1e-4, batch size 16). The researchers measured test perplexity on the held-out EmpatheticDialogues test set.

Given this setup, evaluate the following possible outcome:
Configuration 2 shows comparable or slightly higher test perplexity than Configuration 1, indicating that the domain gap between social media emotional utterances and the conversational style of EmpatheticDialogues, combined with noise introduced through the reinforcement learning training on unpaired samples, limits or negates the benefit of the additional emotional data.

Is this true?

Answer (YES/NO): NO